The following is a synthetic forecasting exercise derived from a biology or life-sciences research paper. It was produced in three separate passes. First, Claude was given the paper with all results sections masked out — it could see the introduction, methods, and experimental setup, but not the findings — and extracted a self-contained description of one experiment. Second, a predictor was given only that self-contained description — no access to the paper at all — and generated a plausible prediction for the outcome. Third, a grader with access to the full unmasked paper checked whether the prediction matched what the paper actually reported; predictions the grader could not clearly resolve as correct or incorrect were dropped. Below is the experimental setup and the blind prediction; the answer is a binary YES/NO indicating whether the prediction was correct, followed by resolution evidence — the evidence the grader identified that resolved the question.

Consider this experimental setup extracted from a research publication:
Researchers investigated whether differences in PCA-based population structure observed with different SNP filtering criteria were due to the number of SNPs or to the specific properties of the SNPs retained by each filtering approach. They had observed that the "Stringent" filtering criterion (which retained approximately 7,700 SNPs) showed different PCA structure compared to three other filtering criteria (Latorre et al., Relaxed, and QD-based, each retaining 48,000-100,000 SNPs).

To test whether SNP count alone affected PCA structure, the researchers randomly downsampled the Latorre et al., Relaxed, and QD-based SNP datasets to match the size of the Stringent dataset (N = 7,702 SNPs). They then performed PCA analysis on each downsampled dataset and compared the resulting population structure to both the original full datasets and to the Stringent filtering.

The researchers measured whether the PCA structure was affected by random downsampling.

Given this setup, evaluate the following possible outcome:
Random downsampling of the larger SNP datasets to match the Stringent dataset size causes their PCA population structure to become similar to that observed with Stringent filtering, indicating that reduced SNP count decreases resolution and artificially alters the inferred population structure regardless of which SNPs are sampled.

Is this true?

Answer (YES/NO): NO